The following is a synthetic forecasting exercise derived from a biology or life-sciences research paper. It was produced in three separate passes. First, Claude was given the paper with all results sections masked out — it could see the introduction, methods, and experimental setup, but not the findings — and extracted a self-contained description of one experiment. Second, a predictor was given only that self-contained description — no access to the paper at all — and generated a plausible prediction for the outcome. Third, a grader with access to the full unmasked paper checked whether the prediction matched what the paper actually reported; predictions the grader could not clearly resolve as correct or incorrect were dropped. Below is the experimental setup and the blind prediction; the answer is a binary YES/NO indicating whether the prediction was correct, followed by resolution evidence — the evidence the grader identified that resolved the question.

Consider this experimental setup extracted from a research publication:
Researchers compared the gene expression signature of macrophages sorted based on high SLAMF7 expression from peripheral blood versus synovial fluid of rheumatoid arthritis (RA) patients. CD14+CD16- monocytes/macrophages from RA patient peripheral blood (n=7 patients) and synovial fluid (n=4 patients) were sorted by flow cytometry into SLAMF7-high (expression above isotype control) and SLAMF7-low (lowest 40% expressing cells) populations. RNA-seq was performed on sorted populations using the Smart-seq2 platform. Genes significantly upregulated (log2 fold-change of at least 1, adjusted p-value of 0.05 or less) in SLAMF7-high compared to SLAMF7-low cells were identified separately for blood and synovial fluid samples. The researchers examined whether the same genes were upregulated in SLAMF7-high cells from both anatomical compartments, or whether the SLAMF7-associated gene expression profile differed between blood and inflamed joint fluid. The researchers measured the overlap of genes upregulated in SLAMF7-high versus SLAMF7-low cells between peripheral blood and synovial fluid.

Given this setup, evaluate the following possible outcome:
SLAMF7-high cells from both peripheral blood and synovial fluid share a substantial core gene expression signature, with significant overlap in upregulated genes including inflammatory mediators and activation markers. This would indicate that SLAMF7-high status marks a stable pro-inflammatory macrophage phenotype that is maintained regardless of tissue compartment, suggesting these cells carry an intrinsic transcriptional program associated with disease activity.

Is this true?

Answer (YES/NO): NO